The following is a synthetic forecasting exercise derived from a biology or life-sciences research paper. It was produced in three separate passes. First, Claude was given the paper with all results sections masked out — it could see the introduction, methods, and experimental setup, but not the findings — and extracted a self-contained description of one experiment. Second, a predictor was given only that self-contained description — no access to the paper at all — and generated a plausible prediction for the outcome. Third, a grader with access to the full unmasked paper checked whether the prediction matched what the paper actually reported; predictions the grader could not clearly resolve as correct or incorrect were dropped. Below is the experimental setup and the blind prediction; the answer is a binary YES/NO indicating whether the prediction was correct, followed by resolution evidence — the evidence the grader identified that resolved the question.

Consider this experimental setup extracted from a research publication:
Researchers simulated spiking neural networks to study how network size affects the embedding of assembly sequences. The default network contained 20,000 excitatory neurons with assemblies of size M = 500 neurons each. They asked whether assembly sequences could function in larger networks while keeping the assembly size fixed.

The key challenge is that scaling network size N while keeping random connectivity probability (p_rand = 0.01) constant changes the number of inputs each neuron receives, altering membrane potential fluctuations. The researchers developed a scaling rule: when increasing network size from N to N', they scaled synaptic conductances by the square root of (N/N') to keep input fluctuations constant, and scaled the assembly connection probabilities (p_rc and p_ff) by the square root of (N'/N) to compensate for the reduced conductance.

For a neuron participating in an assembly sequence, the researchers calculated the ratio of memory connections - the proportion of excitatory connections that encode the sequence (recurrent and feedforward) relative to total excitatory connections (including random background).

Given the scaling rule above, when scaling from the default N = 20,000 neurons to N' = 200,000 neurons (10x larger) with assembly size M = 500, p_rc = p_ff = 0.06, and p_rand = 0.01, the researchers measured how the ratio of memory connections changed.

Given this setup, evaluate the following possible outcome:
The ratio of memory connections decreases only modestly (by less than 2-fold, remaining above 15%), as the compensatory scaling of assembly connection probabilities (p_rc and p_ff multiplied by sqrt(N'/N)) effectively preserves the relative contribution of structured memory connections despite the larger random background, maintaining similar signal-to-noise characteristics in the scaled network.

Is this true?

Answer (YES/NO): NO